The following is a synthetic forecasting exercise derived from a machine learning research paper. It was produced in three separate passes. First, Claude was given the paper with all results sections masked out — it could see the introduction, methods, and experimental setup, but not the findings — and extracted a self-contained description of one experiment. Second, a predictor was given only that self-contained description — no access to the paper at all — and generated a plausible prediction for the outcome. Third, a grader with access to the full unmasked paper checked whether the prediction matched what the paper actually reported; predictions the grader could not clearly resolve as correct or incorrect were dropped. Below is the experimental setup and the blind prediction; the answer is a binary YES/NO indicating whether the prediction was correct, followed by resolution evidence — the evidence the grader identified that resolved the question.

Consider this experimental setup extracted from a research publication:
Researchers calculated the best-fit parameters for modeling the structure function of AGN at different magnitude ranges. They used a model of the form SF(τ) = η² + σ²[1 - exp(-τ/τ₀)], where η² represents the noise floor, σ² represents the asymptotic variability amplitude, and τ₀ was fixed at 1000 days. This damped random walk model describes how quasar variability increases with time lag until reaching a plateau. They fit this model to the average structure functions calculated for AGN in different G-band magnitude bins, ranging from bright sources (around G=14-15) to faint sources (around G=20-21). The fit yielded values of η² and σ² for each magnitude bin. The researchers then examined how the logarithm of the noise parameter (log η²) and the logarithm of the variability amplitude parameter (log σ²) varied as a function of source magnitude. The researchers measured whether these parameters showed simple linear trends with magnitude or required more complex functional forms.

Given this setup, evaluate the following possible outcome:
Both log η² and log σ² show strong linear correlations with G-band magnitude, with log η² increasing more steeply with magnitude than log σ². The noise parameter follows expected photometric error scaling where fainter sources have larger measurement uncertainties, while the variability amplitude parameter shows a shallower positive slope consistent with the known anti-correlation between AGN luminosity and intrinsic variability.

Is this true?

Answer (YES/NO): NO